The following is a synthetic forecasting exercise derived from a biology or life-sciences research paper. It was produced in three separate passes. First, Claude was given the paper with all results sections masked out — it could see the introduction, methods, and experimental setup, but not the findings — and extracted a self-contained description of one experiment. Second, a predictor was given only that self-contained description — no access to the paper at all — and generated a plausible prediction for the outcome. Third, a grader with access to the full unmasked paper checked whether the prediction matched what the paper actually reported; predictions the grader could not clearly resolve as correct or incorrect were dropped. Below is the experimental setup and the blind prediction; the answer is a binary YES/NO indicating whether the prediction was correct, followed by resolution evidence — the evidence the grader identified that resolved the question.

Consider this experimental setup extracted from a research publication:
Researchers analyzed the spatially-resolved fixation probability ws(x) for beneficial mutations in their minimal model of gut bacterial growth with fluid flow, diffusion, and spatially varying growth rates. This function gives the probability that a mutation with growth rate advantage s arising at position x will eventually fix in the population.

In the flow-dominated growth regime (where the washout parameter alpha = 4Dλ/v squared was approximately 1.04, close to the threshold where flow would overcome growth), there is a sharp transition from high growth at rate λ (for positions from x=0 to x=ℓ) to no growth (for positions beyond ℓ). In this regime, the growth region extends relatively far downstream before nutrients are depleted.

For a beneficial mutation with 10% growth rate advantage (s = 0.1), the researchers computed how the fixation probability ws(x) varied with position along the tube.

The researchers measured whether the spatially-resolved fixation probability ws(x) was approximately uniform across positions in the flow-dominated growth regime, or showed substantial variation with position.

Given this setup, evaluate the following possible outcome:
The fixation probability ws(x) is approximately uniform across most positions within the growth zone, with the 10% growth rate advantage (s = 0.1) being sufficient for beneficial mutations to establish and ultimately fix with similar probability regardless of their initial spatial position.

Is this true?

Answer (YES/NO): NO